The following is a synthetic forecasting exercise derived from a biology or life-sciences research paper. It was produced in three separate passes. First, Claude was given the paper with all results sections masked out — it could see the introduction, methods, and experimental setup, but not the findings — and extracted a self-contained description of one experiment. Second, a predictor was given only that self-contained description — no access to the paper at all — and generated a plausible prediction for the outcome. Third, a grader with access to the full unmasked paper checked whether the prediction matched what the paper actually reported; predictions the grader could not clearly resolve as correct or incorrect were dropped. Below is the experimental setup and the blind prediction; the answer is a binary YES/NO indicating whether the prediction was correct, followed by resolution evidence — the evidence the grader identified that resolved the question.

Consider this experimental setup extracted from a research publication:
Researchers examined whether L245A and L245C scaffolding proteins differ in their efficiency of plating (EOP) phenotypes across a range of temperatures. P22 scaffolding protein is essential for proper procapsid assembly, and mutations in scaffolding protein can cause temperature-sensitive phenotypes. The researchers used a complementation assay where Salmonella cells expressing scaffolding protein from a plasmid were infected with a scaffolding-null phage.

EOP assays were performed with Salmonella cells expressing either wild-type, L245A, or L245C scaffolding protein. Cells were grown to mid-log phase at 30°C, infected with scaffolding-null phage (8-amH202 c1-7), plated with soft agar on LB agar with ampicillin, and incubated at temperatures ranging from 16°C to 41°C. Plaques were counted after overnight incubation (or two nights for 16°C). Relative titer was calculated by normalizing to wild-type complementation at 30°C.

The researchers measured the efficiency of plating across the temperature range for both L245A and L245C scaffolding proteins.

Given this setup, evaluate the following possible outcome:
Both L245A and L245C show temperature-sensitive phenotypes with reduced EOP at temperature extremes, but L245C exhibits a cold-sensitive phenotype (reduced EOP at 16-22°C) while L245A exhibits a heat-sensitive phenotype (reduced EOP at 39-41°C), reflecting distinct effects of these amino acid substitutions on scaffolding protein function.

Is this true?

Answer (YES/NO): NO